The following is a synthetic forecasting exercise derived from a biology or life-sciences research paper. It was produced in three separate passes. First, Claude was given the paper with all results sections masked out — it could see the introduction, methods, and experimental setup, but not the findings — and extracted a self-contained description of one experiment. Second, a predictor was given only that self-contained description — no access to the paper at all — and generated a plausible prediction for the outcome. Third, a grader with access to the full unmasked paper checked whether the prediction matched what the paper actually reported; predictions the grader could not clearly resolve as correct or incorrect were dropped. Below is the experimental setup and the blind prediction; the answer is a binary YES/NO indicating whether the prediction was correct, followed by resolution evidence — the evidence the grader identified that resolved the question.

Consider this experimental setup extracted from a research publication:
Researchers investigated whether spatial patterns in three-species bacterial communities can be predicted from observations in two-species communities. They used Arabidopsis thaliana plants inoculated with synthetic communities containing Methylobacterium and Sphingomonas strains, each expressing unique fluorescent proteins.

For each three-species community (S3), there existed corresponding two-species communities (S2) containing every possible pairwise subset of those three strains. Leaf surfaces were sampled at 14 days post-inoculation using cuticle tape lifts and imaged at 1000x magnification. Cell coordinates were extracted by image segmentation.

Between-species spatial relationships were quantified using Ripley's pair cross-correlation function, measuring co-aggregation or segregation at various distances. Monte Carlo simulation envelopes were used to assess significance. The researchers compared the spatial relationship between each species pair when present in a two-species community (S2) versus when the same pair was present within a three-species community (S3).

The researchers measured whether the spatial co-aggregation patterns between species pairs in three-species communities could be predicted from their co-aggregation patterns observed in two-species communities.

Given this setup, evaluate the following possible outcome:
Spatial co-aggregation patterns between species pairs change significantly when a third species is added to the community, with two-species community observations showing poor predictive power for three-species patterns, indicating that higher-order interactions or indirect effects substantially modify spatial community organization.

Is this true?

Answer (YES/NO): YES